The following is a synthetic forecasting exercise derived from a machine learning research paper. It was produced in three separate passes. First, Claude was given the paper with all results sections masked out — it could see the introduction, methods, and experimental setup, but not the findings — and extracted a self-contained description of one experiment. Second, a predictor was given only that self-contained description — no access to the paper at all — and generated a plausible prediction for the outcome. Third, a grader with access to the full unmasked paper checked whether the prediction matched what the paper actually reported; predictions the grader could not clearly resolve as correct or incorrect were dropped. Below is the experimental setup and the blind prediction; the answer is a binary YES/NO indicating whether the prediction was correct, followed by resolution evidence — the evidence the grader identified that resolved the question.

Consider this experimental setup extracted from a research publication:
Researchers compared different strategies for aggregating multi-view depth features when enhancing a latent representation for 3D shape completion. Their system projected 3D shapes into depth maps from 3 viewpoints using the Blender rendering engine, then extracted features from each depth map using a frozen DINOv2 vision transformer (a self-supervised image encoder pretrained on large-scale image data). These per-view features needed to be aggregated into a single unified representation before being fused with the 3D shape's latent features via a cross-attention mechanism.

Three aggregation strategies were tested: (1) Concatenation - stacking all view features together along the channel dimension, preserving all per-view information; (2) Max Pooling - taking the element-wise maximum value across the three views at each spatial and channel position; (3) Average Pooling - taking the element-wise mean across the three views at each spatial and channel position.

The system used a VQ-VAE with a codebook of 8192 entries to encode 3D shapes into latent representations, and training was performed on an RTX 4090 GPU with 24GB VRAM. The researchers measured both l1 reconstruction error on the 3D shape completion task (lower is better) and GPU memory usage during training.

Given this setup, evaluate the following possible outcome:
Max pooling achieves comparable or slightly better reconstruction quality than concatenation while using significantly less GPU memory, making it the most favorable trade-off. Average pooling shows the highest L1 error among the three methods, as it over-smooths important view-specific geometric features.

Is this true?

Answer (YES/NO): NO